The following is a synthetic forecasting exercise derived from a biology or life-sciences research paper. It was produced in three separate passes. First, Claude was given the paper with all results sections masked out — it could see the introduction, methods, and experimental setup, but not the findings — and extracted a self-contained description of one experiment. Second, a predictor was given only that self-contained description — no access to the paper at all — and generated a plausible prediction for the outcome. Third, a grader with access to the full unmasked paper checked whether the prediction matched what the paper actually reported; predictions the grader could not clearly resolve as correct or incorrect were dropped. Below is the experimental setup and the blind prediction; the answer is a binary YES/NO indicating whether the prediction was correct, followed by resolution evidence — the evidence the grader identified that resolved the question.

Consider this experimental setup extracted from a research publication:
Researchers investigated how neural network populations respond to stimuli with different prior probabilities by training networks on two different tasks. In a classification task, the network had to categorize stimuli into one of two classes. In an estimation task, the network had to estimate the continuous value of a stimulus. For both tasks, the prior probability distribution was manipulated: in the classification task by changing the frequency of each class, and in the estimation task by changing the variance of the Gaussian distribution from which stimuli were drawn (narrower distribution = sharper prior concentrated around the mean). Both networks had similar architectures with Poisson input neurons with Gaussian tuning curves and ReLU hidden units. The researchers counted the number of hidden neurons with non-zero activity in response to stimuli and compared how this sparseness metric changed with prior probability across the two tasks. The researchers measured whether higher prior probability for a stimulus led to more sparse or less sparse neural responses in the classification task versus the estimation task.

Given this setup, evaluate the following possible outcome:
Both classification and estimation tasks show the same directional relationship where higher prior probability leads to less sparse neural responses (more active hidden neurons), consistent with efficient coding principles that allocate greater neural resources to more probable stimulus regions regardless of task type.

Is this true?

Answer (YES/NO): NO